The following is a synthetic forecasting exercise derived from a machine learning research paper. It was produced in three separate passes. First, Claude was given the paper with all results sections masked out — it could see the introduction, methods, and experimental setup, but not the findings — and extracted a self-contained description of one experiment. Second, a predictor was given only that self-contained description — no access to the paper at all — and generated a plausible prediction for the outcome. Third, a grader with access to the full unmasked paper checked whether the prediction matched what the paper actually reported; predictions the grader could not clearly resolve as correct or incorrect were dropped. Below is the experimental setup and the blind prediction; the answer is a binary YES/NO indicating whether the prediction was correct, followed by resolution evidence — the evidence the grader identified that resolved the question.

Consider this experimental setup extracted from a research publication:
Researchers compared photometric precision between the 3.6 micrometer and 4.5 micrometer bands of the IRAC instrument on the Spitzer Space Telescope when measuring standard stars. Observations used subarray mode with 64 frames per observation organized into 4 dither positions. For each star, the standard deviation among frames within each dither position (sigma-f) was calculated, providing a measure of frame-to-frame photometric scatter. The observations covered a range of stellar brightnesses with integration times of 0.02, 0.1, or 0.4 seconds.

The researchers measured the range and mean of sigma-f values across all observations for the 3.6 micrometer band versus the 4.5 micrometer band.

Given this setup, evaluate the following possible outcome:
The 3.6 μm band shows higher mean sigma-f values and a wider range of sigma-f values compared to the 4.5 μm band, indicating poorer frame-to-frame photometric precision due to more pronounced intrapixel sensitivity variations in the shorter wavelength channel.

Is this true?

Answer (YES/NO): NO